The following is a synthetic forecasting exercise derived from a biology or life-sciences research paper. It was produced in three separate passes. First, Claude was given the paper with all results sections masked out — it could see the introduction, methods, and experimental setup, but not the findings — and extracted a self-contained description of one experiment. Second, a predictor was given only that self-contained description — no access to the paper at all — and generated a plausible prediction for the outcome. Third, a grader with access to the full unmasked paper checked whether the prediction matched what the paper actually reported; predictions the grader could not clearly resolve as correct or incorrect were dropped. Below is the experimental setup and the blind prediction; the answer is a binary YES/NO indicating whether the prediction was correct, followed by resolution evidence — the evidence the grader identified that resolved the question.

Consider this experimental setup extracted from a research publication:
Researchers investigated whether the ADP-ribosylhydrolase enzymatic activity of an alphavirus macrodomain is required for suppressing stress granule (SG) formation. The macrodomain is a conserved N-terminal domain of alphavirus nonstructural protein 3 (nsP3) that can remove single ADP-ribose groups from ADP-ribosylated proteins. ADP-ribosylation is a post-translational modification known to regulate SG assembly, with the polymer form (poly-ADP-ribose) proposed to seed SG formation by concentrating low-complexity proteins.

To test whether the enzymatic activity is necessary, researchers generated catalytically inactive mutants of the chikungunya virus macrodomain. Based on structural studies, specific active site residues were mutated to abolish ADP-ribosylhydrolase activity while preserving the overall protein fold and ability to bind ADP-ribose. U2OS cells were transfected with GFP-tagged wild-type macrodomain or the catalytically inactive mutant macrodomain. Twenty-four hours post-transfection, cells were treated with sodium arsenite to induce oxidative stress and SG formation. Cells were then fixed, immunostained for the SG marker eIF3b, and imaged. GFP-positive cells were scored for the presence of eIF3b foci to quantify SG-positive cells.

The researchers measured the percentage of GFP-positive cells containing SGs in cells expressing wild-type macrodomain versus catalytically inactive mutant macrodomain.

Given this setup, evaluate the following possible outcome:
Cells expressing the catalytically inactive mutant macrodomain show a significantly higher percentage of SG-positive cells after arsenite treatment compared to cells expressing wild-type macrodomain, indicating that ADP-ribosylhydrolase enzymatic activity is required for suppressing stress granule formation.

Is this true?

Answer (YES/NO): YES